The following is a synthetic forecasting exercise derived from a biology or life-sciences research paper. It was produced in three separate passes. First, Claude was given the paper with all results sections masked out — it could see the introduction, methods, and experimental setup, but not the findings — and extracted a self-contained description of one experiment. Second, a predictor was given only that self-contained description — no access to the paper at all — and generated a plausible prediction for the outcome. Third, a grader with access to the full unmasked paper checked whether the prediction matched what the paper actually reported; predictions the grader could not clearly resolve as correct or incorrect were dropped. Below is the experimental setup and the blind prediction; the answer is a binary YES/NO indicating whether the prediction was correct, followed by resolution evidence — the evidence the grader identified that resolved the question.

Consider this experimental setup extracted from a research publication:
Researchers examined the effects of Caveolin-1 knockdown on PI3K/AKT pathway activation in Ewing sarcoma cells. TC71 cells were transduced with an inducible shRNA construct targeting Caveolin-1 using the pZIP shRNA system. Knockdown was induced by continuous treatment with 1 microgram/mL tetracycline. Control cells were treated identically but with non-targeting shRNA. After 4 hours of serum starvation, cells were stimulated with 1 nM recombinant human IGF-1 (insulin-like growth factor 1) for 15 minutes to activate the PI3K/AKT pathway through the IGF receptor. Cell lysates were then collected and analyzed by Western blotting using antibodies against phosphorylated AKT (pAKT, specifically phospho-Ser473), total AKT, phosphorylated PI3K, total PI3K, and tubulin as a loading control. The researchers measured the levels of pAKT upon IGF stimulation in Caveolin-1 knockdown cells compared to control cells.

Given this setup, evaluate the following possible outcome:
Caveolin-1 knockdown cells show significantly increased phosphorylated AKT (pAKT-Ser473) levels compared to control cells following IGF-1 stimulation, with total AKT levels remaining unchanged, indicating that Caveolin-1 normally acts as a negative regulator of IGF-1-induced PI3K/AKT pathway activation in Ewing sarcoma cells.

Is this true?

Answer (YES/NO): NO